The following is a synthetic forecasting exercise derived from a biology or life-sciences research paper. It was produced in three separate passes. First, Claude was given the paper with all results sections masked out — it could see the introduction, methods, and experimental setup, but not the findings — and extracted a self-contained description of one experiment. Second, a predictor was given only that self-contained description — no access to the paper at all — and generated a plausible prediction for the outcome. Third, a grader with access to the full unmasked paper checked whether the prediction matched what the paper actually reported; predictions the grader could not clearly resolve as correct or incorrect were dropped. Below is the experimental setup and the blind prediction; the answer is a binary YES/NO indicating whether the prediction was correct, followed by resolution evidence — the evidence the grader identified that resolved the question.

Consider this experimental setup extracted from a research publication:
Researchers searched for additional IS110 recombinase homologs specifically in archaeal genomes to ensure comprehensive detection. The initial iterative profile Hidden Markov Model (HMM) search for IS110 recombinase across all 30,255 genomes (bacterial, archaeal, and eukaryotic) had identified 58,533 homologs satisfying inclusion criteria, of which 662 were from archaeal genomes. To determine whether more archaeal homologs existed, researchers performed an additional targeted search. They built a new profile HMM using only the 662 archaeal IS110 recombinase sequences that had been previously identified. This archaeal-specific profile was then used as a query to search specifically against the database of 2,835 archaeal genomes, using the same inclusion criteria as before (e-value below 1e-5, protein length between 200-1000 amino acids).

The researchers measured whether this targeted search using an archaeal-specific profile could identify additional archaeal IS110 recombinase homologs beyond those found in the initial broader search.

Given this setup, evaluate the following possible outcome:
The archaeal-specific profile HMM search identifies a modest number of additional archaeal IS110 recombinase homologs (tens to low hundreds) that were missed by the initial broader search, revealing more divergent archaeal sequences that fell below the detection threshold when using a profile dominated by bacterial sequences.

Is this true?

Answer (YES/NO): NO